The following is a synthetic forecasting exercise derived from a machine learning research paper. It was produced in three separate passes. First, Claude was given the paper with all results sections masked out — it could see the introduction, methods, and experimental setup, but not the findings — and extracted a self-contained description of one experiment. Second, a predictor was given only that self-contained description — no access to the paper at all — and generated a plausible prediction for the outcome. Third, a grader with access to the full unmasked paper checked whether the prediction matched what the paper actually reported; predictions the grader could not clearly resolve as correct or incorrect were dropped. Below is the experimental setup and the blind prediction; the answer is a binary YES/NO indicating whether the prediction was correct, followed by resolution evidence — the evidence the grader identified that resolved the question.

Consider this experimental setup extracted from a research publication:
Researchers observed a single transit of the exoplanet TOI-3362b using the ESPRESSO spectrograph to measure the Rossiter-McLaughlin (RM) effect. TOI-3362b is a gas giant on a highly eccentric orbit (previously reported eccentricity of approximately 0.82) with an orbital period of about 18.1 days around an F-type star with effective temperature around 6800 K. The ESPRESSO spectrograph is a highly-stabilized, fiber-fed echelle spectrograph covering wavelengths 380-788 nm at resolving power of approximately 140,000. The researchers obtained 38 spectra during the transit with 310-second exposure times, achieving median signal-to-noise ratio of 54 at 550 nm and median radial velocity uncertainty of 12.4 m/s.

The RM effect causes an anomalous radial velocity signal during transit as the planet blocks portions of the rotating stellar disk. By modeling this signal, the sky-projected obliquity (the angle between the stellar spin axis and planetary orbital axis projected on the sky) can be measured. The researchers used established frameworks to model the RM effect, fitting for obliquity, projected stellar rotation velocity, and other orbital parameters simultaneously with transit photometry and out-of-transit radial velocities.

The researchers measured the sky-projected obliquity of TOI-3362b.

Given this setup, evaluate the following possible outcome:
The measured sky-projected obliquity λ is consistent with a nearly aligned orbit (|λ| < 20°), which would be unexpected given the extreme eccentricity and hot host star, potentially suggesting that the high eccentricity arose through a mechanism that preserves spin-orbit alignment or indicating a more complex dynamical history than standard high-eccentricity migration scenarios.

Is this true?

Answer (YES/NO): YES